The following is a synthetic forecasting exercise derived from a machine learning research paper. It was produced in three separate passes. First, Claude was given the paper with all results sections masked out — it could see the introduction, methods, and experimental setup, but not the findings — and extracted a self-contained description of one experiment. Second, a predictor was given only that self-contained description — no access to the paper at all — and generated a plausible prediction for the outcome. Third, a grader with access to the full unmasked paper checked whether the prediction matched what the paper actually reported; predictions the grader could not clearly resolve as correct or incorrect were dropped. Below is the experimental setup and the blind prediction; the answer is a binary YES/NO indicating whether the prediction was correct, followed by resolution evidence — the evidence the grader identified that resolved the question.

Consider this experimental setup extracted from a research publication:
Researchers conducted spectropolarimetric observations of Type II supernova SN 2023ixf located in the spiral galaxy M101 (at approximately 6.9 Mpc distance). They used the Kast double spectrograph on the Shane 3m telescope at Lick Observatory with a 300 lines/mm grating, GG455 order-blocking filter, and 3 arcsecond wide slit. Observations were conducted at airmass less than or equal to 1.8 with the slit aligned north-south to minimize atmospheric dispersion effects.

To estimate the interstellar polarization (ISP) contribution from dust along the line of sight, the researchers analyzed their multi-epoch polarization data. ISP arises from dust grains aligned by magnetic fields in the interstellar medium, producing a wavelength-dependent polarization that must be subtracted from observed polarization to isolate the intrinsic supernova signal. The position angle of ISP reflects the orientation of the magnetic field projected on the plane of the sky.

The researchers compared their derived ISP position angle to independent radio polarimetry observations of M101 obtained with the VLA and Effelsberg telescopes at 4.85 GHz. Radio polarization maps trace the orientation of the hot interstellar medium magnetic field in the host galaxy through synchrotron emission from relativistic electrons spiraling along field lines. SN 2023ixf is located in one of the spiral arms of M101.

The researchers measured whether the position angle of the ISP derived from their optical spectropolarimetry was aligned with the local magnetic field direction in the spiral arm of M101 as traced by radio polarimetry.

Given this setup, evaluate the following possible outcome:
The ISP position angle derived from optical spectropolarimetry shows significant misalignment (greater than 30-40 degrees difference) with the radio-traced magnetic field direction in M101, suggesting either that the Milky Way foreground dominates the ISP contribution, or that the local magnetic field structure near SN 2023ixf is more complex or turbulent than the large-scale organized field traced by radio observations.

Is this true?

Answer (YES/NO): NO